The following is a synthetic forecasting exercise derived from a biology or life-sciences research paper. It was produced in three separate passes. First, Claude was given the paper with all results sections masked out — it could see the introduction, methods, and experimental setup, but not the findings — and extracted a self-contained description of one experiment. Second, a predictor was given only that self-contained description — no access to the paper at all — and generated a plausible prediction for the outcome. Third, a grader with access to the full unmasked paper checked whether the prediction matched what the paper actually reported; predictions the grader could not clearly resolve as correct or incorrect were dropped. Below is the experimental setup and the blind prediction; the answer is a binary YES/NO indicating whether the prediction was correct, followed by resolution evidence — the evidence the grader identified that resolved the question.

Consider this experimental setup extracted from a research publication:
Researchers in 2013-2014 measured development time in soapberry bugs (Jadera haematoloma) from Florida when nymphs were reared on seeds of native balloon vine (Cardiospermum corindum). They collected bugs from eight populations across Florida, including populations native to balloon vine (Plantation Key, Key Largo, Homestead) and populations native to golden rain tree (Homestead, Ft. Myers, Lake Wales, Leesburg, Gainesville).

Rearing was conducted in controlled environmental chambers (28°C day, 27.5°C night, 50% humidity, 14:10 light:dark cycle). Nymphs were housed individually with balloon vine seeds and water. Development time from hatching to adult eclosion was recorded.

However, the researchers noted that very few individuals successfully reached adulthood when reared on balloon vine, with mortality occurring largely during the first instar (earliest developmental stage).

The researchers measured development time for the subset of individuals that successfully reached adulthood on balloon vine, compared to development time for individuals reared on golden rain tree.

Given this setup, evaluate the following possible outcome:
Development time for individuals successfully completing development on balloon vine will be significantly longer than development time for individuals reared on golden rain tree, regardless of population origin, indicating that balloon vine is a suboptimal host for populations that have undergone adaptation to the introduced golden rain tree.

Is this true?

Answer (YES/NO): NO